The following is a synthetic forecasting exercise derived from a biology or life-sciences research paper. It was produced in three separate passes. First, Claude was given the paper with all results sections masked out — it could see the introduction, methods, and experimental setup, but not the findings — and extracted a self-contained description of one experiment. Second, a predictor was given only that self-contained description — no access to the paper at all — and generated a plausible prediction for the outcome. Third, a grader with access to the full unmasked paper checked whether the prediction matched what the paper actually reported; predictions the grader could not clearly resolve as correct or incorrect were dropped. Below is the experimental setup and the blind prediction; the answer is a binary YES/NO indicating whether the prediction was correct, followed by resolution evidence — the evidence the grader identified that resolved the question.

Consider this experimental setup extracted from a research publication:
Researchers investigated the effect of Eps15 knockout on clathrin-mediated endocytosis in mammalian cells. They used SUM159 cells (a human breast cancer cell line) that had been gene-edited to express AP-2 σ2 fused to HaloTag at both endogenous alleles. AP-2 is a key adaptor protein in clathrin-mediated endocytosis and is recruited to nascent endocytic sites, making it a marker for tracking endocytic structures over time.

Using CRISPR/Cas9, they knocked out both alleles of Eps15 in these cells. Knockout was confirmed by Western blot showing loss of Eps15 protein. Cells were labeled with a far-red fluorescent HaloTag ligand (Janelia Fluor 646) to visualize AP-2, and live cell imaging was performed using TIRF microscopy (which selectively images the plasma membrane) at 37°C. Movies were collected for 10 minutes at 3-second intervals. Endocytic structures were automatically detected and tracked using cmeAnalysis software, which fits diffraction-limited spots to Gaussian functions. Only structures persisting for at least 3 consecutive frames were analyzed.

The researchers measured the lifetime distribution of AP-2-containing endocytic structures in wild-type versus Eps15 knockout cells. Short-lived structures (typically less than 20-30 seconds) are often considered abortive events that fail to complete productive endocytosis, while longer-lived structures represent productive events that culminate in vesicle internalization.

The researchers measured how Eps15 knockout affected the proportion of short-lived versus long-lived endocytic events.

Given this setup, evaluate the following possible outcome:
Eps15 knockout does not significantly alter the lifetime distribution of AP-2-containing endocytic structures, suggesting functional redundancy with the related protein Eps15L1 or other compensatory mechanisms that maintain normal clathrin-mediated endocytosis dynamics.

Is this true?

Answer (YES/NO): NO